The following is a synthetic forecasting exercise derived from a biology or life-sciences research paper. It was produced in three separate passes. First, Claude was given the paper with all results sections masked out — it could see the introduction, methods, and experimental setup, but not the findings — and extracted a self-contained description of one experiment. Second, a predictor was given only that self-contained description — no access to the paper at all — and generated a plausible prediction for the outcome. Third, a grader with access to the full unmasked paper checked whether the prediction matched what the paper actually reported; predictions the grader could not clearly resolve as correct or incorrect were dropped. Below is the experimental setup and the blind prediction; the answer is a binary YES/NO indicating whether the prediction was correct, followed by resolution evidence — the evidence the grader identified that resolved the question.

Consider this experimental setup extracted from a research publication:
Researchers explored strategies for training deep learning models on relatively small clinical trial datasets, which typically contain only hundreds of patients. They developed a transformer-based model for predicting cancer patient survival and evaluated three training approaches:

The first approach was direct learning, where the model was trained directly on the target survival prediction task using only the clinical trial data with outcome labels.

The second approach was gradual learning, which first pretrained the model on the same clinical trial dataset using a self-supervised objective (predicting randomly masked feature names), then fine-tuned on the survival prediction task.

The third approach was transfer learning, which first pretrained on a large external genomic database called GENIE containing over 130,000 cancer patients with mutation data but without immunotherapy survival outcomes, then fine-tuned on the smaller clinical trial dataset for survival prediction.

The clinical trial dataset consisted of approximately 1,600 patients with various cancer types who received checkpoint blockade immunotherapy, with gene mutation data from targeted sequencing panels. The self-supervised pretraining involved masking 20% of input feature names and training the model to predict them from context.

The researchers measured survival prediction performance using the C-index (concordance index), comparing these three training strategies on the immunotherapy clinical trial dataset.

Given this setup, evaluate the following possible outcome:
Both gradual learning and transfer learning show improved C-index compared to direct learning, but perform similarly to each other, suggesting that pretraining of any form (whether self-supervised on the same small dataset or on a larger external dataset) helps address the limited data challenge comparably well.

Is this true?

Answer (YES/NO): NO